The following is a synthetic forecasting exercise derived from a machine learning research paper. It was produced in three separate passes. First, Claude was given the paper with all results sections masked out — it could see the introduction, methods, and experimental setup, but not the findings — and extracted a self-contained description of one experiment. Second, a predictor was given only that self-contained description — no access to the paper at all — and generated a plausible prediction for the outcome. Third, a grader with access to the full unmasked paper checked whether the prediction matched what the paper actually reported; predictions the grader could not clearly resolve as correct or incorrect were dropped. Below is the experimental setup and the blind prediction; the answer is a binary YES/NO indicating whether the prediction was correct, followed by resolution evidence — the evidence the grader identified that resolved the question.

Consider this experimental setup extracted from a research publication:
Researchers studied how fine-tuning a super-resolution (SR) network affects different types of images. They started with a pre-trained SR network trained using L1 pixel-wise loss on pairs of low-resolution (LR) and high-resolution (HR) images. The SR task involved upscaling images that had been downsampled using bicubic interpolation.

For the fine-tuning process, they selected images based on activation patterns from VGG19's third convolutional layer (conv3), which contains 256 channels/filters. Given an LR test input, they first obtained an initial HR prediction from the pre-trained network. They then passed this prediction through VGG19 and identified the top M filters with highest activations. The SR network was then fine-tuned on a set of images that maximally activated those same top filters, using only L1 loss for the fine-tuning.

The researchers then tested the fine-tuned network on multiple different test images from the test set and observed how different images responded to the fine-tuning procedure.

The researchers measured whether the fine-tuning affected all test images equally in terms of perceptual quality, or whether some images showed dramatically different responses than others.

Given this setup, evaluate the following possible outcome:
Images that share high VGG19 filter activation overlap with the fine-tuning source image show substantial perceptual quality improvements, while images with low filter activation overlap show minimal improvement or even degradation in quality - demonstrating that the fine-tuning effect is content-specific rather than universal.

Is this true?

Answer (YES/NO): YES